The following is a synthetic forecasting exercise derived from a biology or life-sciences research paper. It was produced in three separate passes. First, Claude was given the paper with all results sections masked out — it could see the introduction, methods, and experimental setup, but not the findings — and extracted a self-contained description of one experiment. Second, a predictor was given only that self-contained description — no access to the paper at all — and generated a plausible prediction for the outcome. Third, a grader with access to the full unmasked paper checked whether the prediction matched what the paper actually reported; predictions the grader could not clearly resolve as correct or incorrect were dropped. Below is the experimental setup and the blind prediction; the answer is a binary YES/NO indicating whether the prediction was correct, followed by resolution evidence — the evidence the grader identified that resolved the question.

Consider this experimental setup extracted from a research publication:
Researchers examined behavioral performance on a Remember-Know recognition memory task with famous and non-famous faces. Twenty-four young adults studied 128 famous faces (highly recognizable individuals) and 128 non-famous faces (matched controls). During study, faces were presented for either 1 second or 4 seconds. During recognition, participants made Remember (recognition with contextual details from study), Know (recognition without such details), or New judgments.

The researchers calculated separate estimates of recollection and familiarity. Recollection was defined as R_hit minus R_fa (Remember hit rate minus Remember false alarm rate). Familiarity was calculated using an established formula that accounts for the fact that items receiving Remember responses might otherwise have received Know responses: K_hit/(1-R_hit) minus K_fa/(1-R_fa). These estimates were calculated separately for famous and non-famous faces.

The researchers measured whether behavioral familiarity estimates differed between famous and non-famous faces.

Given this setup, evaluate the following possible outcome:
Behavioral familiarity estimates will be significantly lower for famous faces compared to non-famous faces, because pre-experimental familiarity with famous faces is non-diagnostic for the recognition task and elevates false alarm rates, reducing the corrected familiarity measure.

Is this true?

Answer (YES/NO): NO